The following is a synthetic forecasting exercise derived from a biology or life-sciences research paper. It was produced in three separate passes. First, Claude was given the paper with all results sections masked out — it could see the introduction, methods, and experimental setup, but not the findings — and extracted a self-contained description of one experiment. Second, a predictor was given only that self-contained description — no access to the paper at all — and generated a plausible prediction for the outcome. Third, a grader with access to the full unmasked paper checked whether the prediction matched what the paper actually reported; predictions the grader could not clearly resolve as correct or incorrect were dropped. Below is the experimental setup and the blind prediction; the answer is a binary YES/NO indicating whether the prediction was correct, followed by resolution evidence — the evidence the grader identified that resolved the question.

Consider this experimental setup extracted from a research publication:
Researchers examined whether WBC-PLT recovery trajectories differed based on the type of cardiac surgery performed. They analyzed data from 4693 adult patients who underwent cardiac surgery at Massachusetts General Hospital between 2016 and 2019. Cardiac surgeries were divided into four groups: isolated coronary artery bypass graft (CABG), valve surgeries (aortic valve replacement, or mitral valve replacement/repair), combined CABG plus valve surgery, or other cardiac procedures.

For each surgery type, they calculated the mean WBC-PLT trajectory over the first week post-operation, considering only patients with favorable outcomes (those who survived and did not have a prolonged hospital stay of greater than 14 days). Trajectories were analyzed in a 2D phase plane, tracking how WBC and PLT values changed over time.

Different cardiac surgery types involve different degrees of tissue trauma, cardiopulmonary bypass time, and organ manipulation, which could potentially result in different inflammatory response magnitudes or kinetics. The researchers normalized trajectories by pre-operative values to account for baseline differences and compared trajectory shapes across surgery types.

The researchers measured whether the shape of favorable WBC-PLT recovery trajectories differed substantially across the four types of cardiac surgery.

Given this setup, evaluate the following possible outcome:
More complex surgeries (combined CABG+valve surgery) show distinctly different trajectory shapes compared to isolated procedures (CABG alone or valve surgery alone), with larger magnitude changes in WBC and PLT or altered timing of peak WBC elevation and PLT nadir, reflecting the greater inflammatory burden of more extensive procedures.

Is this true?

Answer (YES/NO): NO